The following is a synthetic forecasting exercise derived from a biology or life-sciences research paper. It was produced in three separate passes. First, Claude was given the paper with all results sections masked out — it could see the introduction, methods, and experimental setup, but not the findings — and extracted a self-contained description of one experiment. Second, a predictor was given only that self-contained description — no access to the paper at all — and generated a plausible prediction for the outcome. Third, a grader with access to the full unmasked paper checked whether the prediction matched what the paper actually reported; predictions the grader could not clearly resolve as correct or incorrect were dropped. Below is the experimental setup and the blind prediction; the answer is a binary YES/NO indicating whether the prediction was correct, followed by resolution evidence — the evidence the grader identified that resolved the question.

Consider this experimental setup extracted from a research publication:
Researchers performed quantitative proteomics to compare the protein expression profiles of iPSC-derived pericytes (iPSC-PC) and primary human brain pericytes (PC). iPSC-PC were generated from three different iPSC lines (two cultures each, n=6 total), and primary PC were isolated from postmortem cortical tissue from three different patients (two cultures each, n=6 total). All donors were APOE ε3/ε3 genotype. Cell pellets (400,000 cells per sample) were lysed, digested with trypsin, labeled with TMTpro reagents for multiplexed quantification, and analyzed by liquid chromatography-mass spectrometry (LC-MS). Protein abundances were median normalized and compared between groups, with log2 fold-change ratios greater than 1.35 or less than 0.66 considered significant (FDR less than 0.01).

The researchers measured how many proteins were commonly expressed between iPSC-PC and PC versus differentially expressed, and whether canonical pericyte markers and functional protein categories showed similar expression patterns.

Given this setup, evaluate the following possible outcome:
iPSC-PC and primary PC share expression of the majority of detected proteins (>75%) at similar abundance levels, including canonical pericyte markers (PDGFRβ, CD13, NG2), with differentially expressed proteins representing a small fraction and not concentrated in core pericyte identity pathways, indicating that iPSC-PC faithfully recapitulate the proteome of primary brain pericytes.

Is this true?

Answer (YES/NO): YES